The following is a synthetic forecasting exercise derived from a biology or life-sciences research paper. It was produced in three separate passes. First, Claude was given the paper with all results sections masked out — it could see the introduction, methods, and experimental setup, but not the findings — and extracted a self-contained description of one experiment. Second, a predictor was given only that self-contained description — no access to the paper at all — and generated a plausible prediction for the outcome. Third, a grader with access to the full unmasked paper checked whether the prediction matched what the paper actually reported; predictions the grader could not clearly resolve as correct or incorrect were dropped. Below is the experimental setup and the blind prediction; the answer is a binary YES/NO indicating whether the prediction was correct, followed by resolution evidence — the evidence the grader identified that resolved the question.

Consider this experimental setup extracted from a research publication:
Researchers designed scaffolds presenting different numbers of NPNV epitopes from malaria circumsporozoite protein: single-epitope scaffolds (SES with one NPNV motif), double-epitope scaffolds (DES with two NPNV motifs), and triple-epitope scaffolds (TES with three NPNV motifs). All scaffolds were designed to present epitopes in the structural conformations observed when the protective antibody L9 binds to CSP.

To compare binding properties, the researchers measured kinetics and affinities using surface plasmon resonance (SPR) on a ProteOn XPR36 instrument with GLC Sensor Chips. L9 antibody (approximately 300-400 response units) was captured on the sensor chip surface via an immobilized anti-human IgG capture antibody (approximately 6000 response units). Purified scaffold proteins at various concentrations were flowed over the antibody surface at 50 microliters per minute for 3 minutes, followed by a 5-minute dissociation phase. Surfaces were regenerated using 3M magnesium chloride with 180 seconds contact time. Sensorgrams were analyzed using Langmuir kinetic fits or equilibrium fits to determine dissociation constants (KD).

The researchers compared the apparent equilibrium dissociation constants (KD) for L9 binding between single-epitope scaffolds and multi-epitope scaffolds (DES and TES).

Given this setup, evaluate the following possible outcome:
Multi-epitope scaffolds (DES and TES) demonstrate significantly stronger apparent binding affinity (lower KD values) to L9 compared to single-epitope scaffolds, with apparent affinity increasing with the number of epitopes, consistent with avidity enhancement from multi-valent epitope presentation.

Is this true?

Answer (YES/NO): YES